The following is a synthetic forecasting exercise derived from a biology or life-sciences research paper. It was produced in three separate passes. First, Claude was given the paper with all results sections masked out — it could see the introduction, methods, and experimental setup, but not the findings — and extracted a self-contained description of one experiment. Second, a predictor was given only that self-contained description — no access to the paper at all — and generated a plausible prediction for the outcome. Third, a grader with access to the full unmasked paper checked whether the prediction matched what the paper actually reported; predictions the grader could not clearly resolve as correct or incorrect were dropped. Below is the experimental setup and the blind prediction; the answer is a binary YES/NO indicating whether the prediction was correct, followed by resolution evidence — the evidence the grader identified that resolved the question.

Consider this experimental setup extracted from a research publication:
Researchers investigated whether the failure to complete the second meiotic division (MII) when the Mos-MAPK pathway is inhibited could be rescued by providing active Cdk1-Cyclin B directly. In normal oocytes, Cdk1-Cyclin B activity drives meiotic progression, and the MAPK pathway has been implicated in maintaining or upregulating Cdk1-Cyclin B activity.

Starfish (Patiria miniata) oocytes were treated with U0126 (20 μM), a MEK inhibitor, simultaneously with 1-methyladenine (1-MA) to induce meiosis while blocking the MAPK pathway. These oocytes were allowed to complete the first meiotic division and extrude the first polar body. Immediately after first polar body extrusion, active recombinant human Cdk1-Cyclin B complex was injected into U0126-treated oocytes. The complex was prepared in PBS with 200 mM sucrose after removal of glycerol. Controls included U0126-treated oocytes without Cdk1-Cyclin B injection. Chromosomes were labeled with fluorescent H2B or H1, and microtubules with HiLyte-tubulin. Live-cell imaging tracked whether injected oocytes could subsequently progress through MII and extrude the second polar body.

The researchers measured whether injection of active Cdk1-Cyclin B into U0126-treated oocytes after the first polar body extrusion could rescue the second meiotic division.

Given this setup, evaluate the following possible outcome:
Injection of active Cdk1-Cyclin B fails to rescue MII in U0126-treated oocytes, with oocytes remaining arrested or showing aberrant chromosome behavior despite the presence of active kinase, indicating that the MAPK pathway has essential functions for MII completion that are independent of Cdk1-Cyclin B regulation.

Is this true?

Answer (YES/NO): NO